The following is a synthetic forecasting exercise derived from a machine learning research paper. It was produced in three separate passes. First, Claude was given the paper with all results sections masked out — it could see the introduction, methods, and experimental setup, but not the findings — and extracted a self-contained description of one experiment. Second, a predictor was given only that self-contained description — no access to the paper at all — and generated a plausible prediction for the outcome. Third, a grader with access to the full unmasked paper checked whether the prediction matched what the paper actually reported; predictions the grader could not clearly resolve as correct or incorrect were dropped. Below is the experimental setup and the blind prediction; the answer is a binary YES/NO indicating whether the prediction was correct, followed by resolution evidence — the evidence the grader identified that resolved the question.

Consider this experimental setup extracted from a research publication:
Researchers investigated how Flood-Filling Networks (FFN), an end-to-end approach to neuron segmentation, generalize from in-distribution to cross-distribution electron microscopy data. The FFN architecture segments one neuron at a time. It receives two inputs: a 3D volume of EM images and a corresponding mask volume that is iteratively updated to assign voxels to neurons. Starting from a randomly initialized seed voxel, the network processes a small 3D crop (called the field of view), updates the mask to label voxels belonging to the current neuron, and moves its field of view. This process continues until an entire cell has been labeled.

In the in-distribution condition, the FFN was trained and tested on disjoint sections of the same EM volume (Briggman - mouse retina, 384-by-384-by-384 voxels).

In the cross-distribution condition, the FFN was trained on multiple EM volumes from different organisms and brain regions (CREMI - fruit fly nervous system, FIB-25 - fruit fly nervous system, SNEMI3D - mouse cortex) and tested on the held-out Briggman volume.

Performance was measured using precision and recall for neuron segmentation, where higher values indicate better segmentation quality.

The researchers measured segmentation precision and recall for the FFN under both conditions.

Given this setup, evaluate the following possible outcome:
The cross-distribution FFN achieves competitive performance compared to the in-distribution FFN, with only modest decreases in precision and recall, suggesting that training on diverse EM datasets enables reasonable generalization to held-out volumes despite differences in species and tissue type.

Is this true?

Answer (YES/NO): NO